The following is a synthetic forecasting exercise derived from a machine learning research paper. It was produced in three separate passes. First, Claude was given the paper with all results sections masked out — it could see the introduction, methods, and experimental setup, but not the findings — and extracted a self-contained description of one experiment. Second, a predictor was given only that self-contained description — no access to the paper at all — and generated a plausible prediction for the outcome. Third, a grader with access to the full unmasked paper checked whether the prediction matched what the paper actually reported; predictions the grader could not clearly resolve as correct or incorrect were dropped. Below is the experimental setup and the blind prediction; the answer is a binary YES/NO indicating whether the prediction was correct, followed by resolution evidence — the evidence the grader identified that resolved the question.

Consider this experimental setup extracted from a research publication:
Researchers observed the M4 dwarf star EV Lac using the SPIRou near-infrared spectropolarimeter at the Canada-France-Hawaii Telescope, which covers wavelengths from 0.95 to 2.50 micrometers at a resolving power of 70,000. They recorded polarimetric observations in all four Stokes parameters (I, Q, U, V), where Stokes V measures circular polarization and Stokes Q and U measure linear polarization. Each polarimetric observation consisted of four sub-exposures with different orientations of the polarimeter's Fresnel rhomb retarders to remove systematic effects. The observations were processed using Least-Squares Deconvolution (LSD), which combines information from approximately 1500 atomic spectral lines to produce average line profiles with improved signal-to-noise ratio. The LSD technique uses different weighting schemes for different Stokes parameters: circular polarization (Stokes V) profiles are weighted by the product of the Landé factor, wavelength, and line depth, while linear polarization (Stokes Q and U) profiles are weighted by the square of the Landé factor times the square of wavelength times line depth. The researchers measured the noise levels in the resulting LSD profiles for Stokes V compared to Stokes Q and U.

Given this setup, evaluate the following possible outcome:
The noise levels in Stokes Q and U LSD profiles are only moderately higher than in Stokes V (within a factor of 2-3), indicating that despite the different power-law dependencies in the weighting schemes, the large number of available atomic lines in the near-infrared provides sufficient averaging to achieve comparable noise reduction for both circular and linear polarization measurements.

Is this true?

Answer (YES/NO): NO